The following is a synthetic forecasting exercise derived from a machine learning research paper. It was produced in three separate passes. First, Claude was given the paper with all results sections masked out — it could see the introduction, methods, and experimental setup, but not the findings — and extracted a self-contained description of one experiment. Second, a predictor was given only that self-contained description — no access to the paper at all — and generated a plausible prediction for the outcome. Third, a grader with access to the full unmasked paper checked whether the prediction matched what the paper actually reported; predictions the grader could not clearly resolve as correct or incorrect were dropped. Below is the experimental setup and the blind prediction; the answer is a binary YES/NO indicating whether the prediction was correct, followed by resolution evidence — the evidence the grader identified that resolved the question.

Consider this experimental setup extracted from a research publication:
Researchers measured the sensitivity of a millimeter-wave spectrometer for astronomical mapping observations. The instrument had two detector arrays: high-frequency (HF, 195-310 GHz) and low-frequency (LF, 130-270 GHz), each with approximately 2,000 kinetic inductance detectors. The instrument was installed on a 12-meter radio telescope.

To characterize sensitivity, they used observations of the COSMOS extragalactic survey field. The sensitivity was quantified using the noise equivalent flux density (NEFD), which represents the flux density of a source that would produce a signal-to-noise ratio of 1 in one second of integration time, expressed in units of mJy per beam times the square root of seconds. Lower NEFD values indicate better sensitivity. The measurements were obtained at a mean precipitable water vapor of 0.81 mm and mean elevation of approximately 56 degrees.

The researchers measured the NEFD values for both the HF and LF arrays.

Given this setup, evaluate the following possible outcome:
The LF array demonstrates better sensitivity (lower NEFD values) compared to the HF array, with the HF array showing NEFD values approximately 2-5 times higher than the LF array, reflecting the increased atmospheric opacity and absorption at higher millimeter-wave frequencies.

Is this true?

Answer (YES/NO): NO